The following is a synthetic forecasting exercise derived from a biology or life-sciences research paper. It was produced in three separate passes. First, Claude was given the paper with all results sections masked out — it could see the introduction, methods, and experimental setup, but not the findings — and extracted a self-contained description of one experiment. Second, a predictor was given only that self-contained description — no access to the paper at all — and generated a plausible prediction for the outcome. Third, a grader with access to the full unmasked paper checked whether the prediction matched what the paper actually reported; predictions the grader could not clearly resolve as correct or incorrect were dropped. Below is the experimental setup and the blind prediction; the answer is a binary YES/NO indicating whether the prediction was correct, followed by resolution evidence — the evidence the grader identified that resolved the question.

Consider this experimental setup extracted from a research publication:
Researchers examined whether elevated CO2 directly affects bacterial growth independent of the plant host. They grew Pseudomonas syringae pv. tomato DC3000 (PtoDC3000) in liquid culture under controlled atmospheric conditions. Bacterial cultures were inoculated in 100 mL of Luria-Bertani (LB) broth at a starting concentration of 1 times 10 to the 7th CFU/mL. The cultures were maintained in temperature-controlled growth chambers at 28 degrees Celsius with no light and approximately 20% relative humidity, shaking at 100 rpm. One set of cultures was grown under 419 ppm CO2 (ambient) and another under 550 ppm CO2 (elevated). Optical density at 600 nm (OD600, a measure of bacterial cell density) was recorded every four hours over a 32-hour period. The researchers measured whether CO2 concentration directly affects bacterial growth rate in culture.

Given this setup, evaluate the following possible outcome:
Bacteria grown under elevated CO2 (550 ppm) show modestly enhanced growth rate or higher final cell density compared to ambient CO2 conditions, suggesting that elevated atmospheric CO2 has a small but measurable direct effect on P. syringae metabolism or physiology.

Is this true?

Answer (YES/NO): NO